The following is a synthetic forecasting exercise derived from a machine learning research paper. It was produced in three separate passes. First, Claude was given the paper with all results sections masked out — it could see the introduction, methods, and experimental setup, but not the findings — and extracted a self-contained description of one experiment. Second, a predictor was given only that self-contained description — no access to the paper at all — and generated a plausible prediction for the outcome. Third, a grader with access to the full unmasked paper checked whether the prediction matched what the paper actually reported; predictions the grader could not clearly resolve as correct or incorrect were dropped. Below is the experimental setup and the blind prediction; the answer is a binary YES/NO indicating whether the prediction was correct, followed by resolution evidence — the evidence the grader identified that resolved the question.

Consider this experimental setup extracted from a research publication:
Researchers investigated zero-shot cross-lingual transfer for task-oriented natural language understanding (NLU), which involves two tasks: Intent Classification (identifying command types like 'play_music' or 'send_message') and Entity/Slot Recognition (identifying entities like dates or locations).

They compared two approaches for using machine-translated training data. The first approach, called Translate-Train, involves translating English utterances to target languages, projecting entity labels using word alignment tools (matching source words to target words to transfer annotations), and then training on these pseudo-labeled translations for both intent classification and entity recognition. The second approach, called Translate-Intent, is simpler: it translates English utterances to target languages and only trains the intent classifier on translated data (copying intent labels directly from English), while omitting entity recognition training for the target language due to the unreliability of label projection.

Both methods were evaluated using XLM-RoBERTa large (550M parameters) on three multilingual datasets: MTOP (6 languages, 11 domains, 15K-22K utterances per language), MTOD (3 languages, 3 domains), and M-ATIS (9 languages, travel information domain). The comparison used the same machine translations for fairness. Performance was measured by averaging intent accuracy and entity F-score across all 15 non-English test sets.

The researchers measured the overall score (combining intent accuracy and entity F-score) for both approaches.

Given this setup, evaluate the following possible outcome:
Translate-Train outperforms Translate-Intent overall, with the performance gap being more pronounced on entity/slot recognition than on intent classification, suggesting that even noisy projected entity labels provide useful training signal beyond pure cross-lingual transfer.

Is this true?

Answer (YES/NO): NO